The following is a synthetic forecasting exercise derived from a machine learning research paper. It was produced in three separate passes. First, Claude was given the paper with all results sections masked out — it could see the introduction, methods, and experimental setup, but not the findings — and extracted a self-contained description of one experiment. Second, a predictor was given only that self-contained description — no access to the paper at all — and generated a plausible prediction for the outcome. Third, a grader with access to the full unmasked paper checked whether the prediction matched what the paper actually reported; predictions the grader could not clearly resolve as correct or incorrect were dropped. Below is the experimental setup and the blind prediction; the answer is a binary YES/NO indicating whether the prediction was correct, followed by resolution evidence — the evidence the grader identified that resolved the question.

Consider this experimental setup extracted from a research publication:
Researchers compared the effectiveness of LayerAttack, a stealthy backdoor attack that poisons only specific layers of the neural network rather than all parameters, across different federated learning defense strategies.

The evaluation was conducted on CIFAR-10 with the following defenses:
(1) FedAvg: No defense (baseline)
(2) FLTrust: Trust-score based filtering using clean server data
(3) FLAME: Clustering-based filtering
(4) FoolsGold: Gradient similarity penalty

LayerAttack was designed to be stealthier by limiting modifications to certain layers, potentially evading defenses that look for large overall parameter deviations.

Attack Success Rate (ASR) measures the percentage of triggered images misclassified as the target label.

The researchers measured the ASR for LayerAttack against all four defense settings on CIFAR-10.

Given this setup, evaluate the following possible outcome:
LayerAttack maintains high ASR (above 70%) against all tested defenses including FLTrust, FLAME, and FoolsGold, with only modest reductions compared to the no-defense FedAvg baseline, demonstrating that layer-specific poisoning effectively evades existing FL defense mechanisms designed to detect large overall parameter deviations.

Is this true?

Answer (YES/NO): NO